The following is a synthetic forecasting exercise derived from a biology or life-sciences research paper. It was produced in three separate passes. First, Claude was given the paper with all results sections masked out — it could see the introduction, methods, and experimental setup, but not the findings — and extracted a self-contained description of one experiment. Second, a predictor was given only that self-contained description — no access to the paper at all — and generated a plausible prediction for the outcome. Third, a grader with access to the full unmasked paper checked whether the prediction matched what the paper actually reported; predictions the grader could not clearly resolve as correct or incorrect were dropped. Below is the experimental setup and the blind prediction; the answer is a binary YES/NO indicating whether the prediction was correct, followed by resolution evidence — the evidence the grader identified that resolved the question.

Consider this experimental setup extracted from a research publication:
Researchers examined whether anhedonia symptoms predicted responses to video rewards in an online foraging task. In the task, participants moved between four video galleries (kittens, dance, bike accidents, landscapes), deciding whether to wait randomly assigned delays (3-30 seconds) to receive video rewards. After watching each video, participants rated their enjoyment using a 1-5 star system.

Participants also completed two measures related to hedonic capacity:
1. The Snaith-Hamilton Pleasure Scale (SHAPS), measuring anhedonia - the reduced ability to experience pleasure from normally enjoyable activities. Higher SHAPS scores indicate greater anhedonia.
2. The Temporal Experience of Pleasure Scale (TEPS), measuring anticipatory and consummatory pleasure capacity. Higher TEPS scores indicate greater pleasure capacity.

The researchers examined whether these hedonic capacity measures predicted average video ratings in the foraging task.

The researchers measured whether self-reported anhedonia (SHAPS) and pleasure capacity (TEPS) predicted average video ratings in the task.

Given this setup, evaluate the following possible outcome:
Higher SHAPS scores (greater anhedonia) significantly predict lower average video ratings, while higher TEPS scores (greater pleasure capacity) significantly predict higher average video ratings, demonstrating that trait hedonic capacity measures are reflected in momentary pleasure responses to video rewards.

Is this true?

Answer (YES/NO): NO